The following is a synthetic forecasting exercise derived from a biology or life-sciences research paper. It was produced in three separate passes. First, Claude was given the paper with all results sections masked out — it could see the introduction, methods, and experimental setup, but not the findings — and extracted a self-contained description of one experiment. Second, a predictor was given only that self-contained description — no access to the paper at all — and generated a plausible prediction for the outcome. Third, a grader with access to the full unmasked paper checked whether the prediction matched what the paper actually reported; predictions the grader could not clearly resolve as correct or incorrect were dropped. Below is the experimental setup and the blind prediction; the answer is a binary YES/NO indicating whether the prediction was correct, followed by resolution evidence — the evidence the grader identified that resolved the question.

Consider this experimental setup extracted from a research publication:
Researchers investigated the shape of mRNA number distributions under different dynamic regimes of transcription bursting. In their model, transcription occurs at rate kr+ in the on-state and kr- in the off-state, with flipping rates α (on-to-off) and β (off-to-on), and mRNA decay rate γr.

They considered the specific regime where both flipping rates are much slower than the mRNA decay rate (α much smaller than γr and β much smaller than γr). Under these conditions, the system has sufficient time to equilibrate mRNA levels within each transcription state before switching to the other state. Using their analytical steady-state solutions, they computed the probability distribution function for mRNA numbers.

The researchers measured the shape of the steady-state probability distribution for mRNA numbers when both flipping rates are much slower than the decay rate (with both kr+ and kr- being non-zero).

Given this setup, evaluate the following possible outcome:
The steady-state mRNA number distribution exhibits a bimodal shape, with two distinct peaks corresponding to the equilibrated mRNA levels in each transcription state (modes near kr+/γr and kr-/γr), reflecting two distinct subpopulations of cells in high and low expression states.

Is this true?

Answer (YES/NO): YES